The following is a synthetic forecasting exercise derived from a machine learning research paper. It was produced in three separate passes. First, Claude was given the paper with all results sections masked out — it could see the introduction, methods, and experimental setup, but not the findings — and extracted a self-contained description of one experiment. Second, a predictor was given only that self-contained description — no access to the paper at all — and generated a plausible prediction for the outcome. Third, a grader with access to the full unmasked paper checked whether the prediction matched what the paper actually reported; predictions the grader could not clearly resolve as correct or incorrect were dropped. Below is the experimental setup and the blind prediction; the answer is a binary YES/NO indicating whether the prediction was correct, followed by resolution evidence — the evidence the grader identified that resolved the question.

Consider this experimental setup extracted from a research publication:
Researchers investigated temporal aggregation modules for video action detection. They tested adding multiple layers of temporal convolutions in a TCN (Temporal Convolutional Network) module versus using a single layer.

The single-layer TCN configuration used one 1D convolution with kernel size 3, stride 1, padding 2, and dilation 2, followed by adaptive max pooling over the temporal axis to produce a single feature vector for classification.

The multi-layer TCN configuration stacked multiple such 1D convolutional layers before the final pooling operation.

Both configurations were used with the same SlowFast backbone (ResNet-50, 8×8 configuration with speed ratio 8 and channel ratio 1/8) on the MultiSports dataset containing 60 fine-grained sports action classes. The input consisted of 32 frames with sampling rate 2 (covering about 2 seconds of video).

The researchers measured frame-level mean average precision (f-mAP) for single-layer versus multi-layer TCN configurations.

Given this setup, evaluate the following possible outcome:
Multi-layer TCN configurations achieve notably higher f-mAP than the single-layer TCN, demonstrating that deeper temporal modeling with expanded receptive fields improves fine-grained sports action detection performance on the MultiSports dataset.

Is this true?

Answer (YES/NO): NO